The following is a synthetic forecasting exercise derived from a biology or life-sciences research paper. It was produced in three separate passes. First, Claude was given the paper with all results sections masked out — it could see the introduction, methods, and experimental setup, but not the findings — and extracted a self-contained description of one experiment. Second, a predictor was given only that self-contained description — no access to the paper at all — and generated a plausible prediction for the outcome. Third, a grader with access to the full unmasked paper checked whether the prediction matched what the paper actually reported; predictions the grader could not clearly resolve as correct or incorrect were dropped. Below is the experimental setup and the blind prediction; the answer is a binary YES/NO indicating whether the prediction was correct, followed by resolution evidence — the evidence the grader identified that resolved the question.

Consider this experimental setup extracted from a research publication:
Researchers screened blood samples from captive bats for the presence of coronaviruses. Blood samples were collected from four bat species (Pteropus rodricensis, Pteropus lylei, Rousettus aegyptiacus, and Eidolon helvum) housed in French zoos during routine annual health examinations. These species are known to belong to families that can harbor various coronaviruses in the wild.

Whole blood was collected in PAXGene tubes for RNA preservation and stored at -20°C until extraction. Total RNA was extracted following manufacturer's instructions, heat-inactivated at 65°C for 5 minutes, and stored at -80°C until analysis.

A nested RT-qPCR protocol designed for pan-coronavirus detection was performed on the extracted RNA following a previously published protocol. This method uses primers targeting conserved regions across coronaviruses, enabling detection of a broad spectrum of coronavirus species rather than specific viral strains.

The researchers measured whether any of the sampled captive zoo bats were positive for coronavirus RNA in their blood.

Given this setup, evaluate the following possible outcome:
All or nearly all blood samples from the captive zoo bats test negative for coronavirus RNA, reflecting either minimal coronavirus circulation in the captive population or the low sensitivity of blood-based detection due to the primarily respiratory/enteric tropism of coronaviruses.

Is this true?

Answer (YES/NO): YES